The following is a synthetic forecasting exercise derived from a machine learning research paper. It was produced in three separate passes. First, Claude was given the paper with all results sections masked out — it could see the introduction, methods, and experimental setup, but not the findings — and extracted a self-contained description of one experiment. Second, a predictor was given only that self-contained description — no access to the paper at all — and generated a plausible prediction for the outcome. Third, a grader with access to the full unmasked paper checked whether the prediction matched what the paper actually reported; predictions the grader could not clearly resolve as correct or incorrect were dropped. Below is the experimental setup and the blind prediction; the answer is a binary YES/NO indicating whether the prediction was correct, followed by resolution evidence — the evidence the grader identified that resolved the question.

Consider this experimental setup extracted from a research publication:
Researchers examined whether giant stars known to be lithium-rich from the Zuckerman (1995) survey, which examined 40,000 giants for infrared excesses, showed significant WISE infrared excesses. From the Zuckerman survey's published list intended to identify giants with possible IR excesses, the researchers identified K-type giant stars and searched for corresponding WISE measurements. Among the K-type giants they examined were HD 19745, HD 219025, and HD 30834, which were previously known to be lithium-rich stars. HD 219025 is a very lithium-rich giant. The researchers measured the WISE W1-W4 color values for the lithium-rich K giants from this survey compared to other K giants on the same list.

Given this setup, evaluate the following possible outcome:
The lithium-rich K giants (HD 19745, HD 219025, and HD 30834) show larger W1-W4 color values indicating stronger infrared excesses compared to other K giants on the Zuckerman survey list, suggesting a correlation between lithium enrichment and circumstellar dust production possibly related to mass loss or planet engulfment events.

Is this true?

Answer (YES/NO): YES